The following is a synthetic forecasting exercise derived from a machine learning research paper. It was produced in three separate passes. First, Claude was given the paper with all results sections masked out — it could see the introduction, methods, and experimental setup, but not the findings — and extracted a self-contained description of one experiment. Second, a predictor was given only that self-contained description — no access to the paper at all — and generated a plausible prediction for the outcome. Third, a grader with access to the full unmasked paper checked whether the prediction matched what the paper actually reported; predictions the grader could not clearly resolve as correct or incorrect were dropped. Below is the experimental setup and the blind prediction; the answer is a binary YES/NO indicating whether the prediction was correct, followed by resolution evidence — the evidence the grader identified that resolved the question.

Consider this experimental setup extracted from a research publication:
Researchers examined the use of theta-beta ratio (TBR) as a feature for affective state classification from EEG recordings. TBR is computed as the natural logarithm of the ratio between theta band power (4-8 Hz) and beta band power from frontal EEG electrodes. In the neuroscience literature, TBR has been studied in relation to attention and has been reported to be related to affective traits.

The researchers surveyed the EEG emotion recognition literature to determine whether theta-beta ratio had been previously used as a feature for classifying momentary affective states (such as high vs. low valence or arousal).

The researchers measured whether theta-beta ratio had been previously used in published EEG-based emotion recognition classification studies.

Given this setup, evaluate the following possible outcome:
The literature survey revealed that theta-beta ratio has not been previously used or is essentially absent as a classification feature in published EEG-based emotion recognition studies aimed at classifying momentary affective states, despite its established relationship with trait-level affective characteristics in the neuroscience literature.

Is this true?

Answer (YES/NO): YES